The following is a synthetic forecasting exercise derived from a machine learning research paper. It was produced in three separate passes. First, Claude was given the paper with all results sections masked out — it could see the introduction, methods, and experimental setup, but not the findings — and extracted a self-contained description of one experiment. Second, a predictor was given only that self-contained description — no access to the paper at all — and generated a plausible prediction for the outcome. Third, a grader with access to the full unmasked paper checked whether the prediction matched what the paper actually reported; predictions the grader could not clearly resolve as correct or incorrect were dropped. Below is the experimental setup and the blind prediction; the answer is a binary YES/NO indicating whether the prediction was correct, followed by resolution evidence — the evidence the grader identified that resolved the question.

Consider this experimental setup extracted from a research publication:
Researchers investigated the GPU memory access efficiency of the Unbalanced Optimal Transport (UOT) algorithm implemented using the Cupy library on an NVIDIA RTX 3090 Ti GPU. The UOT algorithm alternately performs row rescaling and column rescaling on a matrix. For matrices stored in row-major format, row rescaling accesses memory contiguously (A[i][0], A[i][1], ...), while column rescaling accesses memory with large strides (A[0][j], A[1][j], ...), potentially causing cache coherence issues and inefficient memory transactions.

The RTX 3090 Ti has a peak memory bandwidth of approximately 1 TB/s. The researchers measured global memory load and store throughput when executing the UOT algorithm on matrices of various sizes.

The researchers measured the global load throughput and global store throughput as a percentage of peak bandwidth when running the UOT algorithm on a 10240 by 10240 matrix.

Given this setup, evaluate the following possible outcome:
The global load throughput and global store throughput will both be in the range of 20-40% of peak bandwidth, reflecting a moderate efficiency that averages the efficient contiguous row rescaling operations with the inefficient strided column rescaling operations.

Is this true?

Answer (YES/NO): NO